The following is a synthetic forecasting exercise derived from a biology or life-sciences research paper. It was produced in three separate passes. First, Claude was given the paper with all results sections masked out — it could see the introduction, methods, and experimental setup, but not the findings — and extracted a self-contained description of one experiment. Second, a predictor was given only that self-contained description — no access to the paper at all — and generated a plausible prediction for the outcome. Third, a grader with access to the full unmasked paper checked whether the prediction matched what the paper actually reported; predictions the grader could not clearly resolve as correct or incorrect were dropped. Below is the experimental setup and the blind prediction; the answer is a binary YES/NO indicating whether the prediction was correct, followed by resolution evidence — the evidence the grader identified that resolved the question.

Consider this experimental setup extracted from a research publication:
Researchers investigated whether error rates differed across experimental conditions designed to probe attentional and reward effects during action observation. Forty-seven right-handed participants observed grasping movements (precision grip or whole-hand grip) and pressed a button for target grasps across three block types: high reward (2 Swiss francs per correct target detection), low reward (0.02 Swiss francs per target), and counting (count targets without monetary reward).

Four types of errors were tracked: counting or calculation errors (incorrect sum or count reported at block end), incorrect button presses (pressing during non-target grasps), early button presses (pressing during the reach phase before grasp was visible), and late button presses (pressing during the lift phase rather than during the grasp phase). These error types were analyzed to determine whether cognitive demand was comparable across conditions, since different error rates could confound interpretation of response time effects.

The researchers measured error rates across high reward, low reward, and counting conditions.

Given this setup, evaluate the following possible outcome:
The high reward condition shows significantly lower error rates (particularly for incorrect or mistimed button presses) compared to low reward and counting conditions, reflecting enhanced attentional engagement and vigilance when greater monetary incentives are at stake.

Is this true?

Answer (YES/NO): NO